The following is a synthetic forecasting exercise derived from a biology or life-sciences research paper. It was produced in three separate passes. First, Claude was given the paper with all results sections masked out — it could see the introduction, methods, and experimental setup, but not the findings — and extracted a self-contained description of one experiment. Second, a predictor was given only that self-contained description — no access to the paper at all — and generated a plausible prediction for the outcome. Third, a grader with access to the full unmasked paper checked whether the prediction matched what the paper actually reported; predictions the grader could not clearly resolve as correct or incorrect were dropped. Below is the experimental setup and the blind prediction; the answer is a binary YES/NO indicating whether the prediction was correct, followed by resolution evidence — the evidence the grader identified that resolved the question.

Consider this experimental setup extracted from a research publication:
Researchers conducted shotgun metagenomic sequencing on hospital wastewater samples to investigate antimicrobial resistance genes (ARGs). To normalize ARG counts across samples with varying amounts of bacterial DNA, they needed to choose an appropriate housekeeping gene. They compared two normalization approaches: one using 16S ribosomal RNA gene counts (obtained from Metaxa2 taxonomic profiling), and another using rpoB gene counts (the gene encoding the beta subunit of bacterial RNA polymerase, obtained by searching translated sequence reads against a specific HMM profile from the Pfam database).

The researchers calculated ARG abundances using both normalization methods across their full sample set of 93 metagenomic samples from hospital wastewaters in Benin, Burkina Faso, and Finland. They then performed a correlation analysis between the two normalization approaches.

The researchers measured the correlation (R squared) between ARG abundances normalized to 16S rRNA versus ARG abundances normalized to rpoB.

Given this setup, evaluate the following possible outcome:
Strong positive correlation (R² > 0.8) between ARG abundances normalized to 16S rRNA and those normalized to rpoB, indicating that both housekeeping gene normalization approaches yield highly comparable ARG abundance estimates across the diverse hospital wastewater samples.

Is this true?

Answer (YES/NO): NO